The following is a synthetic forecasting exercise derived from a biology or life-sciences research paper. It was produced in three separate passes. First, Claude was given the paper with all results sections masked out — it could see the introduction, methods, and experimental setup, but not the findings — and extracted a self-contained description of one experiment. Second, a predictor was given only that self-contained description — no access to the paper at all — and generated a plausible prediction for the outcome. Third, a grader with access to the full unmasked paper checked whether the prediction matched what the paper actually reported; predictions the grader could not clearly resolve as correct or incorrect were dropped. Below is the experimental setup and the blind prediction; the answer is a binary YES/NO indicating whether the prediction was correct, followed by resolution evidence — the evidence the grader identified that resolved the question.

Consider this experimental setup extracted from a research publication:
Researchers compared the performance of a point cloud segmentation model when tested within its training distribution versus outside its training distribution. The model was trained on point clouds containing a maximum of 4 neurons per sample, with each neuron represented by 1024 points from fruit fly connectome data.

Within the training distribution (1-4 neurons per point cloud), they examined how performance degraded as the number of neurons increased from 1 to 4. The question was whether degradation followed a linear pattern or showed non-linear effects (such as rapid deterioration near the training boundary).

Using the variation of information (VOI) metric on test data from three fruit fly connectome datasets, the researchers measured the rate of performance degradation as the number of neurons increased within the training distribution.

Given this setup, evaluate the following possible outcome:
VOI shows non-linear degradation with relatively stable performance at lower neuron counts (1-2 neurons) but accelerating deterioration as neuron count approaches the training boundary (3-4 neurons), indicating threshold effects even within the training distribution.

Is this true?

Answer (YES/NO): NO